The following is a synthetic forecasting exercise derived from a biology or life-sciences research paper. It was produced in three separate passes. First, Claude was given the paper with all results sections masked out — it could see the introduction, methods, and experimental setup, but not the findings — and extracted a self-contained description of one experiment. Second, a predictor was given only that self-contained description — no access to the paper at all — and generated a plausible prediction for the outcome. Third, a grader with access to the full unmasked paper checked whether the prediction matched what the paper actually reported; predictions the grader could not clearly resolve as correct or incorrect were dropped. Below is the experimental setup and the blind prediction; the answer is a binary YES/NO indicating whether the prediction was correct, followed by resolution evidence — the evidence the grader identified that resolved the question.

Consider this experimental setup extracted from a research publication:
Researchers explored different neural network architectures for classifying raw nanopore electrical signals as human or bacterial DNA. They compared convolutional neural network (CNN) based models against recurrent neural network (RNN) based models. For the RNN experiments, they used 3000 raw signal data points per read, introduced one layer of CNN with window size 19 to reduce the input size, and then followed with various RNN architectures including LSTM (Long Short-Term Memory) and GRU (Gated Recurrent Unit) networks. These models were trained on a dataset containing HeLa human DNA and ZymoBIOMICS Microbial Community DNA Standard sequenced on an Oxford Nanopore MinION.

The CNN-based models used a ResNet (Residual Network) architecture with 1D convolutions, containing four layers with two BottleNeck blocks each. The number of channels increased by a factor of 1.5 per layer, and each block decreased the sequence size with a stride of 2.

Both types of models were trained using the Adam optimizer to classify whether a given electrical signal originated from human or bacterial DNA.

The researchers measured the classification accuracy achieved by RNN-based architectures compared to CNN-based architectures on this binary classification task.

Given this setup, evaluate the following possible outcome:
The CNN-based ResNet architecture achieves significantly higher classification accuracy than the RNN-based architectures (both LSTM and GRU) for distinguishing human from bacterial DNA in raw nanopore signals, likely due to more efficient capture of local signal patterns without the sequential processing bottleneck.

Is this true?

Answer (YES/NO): YES